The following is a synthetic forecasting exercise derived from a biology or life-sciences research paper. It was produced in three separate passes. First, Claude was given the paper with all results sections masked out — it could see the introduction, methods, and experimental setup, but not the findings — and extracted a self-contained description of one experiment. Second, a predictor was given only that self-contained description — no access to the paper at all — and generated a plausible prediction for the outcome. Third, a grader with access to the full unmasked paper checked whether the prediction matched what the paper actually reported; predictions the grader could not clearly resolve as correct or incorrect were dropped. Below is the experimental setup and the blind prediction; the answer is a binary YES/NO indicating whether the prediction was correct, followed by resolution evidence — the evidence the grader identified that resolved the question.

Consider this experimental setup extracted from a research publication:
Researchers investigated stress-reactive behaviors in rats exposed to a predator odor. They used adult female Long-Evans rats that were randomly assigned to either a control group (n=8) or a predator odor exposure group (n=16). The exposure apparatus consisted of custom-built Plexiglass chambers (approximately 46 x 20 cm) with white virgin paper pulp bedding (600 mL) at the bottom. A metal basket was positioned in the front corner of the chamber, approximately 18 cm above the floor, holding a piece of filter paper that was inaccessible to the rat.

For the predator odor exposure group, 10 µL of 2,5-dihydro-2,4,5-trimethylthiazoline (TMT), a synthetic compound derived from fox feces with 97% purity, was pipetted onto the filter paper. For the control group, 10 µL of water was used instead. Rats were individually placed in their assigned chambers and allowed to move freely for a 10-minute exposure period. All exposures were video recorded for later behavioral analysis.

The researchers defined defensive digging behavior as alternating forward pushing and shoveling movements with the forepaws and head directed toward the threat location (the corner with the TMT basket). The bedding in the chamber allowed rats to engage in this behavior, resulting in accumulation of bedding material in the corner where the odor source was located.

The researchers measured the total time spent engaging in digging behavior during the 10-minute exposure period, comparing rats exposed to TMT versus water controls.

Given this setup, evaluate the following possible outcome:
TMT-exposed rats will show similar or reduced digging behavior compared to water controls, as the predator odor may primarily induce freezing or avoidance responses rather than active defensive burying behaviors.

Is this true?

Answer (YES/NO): NO